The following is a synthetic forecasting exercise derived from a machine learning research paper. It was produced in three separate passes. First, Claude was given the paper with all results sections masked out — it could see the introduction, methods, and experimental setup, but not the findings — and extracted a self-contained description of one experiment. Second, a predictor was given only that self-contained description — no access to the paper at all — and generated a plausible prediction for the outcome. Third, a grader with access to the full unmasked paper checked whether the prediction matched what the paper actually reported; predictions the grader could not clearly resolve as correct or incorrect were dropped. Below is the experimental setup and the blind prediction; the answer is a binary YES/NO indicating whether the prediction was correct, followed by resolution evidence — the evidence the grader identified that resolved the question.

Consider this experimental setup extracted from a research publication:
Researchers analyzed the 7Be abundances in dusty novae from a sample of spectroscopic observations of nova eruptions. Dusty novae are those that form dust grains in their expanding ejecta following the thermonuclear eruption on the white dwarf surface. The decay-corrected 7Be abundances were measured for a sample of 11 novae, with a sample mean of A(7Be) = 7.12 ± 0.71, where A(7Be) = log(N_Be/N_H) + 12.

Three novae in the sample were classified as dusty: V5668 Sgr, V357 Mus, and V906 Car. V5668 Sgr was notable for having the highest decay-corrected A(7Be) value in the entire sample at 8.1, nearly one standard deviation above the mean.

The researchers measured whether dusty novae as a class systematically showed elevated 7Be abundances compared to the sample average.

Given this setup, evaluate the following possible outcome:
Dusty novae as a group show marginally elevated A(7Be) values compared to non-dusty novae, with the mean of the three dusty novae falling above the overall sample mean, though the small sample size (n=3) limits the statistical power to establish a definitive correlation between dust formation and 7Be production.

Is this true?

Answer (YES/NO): NO